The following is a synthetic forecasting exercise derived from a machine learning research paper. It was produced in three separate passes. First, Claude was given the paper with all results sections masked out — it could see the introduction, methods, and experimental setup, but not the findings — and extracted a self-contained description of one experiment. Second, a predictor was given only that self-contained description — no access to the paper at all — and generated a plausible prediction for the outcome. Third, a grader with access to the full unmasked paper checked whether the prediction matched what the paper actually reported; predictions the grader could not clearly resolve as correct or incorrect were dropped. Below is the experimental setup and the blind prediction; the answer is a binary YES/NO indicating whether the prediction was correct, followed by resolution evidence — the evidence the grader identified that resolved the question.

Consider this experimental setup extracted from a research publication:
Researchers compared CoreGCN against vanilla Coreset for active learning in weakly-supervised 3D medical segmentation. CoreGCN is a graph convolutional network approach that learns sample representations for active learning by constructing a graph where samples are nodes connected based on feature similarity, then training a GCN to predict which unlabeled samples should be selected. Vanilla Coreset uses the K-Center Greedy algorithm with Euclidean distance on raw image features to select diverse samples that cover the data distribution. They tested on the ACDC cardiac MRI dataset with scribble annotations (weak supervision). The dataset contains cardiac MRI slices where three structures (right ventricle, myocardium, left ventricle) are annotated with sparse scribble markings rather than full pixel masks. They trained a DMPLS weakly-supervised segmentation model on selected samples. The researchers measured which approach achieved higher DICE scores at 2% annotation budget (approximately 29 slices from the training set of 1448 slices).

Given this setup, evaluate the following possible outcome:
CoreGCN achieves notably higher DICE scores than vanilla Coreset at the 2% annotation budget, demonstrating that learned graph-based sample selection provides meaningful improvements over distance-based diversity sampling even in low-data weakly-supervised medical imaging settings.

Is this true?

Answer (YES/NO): NO